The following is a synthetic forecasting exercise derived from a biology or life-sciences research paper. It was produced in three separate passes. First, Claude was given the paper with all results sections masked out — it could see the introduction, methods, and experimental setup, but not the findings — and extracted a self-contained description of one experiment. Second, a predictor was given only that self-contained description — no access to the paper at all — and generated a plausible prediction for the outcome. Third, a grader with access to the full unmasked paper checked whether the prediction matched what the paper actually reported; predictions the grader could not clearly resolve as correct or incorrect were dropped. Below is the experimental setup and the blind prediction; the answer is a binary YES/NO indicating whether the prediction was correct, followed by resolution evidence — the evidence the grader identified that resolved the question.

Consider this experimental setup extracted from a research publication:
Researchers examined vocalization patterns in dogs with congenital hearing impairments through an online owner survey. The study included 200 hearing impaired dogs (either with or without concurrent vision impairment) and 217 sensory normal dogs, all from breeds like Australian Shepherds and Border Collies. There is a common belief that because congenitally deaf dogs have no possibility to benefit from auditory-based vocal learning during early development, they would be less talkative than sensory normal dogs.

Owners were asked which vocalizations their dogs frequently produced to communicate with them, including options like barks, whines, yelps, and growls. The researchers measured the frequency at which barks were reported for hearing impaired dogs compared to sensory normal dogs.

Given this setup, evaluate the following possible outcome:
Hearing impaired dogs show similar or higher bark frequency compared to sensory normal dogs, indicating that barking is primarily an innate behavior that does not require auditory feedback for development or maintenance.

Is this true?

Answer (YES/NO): YES